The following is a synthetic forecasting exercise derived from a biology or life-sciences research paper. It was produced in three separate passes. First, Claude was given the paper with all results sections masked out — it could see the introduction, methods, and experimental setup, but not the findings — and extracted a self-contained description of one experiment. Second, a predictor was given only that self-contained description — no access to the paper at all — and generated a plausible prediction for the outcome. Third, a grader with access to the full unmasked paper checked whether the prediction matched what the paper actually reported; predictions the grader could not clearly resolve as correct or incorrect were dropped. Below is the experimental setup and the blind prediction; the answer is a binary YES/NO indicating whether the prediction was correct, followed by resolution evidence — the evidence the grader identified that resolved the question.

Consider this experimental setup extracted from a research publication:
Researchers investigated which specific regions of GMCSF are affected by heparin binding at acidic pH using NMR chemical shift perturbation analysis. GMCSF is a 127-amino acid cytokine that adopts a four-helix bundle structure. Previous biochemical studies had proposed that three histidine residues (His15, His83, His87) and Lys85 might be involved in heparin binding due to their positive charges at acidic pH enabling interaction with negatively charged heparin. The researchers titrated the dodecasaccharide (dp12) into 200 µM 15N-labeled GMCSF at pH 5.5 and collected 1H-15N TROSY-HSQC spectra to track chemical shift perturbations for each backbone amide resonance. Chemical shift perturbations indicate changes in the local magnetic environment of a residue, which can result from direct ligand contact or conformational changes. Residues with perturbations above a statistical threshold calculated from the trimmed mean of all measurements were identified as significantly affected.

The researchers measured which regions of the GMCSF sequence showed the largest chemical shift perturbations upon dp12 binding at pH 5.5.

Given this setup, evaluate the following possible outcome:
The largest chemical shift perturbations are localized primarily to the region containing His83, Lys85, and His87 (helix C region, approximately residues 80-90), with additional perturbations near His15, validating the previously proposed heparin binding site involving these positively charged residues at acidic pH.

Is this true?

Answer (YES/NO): NO